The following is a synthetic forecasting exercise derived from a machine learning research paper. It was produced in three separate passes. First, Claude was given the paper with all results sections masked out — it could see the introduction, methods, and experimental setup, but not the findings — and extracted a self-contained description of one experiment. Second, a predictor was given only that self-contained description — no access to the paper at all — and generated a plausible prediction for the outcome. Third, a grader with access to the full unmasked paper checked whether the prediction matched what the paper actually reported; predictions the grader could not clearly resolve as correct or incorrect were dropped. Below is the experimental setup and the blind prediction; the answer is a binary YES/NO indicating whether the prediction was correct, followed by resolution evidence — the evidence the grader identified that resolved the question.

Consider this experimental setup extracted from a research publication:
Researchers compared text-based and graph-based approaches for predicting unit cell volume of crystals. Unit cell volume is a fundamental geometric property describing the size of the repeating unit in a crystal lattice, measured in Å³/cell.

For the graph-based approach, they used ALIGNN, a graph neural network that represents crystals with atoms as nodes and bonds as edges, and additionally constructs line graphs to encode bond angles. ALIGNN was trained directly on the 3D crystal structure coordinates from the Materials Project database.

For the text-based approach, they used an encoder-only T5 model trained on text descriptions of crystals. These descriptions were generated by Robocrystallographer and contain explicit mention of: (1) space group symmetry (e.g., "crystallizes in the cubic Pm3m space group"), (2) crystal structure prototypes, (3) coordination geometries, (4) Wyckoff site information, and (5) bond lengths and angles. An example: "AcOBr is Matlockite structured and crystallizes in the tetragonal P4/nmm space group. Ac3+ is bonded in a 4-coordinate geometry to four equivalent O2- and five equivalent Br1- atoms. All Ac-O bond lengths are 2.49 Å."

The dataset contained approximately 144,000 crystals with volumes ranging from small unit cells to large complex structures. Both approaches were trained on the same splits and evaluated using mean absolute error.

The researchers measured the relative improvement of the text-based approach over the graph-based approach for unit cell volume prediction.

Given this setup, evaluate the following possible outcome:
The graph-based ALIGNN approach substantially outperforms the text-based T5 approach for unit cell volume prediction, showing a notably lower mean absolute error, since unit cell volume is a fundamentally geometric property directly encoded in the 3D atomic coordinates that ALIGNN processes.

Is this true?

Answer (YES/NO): NO